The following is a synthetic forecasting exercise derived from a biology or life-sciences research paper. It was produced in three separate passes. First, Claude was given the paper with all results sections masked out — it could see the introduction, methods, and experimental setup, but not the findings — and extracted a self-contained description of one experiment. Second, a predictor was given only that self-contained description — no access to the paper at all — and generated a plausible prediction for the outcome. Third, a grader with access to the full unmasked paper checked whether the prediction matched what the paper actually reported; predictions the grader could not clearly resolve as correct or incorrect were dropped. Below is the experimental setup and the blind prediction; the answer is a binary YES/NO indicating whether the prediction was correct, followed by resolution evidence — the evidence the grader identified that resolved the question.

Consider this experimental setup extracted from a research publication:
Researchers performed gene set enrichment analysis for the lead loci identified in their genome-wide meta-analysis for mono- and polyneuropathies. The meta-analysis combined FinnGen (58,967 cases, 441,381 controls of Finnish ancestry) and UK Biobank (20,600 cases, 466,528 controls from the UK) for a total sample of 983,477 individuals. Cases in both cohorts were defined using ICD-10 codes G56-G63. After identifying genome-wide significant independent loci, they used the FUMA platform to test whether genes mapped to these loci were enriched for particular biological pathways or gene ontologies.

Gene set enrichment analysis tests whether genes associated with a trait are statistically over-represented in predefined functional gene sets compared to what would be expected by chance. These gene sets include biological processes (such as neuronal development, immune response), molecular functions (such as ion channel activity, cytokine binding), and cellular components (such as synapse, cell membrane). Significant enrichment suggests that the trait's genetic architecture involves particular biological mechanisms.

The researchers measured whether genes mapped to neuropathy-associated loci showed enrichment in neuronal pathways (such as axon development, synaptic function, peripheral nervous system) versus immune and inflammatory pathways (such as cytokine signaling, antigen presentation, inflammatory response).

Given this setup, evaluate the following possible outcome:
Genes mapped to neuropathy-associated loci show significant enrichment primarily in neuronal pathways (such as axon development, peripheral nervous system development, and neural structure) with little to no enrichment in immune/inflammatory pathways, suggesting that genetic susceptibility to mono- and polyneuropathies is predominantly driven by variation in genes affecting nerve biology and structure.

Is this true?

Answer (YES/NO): NO